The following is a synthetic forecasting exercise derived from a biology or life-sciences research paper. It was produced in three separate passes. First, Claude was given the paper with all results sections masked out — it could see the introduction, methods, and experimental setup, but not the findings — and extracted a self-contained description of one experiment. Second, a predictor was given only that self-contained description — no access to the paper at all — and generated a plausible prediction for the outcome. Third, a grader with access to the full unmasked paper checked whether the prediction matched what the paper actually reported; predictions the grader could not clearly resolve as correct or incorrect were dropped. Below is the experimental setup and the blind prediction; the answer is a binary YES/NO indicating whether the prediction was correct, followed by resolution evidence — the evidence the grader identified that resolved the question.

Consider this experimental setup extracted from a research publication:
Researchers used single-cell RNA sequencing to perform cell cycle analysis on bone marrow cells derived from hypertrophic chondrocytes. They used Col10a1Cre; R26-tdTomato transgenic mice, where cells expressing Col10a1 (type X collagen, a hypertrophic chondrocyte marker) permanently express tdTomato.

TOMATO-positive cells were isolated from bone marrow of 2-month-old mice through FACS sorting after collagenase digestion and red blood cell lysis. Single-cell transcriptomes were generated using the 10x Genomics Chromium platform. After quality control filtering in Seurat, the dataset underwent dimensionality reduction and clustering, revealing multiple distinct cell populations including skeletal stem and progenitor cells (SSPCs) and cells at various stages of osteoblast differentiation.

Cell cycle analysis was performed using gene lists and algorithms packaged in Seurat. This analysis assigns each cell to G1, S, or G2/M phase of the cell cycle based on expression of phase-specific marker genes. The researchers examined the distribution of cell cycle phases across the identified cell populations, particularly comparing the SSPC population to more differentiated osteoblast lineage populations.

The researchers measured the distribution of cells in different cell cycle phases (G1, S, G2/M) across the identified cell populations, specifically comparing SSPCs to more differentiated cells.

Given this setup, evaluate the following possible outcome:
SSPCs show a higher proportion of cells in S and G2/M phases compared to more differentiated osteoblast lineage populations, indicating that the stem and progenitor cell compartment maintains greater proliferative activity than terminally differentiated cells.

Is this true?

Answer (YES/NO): NO